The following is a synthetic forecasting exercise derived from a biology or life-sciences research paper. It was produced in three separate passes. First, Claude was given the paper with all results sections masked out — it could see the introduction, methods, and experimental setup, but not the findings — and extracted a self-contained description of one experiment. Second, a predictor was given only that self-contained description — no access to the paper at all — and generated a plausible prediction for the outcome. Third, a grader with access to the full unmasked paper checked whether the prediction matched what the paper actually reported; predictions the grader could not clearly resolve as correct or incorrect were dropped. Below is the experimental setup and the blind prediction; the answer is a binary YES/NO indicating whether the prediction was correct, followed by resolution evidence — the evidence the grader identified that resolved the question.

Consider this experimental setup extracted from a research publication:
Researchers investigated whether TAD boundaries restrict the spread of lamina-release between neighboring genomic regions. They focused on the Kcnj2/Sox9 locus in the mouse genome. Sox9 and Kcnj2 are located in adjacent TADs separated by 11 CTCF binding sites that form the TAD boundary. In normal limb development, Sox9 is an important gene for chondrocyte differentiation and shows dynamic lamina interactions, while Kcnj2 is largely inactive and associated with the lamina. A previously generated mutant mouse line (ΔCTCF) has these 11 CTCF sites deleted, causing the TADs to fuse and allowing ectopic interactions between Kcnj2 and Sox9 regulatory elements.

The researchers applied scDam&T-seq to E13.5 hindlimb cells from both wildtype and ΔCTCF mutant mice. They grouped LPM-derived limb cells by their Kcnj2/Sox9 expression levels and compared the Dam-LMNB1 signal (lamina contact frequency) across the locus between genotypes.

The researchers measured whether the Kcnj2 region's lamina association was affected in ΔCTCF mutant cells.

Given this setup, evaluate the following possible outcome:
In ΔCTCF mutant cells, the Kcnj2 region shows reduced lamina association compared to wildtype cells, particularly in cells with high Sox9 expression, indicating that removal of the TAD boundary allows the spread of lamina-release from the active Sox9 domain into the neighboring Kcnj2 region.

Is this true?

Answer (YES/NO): YES